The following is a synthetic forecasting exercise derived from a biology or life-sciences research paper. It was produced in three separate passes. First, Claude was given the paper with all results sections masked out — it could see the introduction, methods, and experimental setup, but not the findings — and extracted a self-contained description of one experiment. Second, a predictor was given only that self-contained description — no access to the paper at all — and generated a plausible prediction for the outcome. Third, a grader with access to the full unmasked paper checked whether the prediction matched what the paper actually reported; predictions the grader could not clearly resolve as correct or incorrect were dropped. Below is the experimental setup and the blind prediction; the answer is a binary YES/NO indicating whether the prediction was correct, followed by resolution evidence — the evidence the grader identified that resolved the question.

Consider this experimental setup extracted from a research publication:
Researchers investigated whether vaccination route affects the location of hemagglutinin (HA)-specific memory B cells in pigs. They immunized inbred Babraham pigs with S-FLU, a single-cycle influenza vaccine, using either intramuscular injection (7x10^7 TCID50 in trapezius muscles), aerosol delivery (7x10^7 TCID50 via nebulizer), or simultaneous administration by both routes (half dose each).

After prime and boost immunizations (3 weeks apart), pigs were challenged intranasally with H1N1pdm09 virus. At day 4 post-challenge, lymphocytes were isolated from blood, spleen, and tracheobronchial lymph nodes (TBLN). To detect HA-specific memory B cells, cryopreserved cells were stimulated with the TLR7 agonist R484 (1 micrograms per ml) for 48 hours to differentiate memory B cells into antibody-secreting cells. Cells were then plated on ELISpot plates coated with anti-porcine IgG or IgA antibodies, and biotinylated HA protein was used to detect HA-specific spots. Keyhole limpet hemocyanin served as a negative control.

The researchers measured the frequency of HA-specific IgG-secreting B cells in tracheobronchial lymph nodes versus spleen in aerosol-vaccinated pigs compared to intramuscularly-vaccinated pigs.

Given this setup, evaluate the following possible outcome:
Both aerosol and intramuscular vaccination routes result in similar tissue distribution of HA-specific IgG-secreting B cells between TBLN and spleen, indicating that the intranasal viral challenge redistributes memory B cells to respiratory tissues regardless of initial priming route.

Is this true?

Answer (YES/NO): NO